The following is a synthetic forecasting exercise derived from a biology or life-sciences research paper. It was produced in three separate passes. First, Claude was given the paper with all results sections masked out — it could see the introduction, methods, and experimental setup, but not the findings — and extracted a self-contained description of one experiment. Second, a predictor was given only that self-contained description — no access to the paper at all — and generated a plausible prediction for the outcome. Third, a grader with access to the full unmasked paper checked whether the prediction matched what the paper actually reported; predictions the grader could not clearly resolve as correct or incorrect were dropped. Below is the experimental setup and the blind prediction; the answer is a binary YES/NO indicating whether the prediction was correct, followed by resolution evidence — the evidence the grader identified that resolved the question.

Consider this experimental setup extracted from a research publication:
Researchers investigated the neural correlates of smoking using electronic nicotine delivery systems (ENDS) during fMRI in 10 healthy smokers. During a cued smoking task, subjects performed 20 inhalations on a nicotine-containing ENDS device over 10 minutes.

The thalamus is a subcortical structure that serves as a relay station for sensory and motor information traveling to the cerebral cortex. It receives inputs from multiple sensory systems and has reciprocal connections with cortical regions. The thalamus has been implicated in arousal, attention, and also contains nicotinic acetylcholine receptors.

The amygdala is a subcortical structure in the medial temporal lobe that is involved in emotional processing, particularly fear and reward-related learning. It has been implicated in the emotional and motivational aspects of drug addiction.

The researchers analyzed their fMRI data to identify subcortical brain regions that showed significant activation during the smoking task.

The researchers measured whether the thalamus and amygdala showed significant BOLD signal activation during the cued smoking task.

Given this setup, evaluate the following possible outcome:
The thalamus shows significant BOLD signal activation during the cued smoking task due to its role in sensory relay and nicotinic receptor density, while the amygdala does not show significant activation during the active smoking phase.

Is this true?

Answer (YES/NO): NO